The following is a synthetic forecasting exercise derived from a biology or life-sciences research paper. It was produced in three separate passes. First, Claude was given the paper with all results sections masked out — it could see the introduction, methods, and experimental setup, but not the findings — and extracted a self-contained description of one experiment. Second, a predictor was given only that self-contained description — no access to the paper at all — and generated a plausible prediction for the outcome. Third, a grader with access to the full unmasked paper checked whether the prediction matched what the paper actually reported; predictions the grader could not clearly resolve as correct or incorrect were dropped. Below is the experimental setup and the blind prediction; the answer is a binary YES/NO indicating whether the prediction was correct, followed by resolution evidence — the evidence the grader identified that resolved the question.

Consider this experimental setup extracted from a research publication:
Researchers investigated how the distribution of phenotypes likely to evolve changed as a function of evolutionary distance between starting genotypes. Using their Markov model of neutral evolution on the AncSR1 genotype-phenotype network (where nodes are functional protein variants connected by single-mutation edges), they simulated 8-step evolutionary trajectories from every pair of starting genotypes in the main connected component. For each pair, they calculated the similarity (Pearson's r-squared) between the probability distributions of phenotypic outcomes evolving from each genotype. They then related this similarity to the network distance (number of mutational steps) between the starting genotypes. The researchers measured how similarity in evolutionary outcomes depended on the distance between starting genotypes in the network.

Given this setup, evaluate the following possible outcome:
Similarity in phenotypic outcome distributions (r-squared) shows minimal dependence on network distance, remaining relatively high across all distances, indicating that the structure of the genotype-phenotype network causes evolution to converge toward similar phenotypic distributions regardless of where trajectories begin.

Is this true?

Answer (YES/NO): NO